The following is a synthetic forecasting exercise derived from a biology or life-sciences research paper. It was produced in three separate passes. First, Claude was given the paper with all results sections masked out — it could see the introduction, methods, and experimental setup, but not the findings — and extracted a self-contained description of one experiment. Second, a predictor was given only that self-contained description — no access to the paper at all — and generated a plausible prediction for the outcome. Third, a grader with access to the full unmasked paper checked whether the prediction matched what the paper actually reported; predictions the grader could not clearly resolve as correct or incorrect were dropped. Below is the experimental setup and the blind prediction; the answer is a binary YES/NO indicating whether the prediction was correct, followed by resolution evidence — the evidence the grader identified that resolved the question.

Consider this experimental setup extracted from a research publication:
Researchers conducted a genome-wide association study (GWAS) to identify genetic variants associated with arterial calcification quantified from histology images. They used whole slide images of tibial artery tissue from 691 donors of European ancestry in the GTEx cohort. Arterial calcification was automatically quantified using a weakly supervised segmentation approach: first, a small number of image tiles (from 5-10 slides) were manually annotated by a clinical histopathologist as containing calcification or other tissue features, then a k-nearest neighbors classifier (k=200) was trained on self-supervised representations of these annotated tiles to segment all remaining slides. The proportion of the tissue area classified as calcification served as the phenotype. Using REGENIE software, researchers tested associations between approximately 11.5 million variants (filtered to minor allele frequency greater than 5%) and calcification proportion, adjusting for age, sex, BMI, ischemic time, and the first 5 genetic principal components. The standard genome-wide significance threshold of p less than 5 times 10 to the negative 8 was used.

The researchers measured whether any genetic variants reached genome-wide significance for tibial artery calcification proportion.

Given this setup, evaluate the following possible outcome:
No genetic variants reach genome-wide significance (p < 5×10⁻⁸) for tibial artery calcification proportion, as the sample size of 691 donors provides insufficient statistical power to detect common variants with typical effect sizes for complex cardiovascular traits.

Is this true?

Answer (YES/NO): YES